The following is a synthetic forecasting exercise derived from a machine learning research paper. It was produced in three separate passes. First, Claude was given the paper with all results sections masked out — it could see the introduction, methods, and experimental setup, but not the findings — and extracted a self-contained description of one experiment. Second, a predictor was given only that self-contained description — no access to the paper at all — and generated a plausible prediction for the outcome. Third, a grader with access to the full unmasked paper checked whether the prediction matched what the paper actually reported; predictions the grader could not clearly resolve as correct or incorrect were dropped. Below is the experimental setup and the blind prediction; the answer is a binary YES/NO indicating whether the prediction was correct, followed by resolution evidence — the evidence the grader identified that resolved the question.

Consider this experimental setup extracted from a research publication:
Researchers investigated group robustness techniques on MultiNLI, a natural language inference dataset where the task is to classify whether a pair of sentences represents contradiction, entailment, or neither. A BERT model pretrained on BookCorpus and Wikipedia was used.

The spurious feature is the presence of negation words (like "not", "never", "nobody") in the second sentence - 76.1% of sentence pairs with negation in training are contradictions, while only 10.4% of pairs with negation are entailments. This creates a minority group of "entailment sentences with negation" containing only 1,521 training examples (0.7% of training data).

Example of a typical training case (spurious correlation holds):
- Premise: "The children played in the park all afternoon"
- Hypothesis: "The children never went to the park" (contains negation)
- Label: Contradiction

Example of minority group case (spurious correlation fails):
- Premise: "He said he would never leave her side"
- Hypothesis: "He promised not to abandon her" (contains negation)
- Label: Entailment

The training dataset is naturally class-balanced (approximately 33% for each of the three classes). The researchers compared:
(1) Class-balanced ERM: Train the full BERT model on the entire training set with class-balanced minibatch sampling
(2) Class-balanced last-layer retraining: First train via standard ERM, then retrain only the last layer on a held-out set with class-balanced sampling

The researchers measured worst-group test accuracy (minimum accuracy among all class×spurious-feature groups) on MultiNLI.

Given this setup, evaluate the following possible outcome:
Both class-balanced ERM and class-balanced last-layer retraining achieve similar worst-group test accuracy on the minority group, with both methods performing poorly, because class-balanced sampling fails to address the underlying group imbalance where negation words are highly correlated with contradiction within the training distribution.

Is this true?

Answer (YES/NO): NO